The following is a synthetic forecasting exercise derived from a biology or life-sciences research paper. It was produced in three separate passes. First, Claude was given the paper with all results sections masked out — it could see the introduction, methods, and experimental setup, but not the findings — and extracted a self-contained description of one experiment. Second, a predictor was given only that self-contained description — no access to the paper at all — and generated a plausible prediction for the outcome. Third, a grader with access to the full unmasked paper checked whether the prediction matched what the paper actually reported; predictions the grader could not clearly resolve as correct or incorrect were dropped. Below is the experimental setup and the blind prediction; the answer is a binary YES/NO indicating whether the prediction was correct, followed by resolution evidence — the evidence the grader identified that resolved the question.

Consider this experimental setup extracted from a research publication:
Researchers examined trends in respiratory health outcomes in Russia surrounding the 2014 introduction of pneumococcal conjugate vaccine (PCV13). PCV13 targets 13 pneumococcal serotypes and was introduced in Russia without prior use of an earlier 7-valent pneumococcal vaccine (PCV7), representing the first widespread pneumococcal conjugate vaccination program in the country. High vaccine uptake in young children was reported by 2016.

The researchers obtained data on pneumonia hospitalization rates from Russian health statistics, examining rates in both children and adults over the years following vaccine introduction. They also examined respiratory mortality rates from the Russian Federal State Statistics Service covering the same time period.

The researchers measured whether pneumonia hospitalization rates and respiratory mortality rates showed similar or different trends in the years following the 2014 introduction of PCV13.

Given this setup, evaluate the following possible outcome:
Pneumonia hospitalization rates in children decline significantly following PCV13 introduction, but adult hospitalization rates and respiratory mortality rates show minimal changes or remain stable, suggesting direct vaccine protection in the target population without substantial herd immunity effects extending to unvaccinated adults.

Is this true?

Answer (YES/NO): NO